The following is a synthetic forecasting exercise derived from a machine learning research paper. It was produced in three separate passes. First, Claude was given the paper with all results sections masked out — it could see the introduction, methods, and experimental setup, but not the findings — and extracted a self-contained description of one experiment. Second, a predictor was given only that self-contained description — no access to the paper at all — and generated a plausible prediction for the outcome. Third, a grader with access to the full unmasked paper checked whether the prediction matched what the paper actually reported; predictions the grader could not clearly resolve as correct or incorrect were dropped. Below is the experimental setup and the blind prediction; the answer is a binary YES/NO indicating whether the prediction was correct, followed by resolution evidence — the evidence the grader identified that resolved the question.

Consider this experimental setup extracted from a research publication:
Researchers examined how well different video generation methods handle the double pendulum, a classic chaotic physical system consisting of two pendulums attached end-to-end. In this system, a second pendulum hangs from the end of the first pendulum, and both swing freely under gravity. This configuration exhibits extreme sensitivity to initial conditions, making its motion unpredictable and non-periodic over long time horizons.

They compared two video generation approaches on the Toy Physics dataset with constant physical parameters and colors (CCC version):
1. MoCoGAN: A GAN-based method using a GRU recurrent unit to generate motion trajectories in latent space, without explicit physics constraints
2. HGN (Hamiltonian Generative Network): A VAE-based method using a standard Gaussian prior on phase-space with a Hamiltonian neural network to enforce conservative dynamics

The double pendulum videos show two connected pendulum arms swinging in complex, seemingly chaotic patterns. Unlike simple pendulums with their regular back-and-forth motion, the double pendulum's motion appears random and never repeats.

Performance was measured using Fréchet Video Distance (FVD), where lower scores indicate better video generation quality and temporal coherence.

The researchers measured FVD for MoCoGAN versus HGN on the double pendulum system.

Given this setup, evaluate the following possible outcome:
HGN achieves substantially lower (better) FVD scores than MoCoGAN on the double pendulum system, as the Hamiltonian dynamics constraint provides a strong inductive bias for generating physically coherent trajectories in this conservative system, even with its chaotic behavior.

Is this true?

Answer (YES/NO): YES